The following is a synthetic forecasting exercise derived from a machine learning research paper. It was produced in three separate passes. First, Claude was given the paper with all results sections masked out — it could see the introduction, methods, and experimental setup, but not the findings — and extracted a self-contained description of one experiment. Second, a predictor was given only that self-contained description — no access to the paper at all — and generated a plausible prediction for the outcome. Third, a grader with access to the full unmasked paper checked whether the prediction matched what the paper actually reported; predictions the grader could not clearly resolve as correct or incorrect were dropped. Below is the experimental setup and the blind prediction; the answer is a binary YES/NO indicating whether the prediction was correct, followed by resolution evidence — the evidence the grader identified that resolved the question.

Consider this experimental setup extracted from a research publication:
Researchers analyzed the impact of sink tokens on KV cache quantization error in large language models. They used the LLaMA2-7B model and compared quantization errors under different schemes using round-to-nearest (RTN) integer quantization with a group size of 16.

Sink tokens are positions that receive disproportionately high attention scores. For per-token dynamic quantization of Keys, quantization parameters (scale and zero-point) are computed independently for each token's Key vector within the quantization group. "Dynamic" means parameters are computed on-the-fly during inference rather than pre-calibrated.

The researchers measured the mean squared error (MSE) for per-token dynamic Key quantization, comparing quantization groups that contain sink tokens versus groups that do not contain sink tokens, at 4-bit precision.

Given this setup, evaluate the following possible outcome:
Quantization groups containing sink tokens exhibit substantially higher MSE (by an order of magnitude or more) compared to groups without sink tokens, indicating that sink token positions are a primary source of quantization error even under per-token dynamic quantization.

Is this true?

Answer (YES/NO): NO